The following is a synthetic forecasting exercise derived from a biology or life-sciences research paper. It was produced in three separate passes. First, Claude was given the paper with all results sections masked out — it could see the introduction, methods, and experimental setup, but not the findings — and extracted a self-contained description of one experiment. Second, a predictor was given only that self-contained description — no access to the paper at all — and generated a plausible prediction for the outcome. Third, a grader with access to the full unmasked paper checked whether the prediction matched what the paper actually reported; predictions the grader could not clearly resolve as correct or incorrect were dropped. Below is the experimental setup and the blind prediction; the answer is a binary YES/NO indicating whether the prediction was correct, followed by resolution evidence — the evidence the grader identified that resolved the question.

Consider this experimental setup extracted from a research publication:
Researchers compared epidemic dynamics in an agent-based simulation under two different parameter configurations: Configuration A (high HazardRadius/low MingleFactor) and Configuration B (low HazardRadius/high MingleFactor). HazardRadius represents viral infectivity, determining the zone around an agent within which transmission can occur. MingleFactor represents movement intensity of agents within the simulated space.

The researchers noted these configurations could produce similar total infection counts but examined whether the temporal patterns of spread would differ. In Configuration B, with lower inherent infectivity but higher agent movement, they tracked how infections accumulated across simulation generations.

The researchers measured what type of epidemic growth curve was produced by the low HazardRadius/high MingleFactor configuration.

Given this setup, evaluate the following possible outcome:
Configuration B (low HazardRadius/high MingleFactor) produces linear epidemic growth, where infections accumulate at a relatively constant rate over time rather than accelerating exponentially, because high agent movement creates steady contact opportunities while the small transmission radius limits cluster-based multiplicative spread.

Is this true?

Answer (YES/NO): NO